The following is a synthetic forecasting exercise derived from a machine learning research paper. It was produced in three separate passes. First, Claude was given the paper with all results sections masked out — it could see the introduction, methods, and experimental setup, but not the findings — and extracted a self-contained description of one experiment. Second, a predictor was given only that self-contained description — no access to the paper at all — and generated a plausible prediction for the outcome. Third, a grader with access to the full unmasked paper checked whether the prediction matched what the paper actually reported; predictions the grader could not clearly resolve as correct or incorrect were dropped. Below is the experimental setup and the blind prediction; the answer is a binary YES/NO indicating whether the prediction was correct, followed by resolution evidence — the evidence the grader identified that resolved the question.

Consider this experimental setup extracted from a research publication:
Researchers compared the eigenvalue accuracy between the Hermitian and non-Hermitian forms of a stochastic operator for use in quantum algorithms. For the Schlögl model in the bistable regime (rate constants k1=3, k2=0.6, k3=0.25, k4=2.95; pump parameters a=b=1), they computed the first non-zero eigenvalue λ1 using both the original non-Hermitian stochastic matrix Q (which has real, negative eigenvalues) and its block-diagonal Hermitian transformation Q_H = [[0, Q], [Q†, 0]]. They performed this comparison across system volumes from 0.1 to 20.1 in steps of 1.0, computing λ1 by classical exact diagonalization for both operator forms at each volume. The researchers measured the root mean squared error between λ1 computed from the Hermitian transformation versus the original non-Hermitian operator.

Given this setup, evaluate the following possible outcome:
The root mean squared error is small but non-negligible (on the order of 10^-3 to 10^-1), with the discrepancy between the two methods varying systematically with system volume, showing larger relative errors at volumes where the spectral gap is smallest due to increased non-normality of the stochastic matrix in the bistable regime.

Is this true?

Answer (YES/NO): NO